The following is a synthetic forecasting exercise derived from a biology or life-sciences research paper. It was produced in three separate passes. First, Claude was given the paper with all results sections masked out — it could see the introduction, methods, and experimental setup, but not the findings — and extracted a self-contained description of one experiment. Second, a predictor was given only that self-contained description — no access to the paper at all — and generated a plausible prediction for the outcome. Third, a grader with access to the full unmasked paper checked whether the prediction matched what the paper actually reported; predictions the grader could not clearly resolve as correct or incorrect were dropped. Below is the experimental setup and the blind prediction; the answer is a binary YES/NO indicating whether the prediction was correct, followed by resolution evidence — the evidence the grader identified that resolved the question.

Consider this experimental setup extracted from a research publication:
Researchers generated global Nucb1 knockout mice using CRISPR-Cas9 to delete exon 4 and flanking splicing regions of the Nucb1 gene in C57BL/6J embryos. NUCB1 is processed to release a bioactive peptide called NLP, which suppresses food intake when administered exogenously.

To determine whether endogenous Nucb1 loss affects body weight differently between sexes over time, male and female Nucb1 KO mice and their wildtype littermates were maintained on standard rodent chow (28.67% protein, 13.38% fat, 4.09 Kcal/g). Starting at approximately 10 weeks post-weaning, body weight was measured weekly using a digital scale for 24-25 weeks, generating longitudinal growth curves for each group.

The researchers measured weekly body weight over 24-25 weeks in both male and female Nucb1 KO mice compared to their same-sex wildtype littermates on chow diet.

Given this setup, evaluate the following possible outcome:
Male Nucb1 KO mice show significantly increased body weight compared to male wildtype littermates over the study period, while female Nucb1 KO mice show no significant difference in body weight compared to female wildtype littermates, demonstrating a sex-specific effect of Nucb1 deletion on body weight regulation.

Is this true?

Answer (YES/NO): NO